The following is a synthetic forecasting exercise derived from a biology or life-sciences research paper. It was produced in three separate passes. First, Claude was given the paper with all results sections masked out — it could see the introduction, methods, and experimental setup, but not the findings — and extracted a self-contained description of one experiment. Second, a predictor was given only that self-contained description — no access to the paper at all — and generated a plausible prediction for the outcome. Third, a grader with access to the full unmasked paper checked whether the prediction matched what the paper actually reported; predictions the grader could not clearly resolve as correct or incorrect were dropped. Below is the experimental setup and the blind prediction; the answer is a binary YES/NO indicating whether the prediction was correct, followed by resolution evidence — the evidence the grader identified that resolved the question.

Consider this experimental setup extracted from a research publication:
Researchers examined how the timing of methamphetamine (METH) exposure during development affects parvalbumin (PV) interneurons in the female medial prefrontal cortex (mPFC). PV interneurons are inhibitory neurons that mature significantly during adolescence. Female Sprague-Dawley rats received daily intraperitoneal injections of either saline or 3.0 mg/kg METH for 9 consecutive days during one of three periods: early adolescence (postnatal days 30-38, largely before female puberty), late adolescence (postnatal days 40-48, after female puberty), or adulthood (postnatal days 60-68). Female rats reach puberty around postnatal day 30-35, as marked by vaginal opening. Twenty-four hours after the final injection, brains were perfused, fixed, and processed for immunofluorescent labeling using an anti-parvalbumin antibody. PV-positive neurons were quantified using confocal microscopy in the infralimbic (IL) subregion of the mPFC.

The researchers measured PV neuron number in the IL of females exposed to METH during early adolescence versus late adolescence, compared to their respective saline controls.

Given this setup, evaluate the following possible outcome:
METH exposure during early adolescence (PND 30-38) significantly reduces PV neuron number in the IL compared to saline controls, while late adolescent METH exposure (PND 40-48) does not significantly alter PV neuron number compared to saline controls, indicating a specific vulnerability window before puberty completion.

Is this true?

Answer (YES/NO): NO